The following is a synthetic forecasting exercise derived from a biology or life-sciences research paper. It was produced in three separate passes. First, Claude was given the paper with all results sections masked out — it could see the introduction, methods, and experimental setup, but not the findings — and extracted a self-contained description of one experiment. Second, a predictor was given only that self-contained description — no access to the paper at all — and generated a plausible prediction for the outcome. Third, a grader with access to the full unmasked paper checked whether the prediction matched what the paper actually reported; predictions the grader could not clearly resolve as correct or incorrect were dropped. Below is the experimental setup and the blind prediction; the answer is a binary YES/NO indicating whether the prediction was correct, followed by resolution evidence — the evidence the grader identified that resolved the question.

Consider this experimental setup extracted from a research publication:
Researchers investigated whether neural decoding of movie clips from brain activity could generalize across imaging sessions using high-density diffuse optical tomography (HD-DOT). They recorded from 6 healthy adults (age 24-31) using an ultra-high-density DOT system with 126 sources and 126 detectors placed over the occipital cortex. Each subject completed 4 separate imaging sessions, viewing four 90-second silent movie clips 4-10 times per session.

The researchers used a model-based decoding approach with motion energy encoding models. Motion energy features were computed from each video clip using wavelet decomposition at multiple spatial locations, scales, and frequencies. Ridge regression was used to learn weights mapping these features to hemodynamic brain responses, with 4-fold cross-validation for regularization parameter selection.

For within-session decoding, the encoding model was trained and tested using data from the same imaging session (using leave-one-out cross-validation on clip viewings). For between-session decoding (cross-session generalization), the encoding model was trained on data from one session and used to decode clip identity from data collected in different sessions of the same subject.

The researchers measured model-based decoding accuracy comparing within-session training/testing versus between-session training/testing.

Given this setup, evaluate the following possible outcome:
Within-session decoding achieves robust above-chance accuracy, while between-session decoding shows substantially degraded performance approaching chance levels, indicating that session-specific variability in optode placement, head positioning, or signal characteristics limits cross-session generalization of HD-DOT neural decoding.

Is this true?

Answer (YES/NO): NO